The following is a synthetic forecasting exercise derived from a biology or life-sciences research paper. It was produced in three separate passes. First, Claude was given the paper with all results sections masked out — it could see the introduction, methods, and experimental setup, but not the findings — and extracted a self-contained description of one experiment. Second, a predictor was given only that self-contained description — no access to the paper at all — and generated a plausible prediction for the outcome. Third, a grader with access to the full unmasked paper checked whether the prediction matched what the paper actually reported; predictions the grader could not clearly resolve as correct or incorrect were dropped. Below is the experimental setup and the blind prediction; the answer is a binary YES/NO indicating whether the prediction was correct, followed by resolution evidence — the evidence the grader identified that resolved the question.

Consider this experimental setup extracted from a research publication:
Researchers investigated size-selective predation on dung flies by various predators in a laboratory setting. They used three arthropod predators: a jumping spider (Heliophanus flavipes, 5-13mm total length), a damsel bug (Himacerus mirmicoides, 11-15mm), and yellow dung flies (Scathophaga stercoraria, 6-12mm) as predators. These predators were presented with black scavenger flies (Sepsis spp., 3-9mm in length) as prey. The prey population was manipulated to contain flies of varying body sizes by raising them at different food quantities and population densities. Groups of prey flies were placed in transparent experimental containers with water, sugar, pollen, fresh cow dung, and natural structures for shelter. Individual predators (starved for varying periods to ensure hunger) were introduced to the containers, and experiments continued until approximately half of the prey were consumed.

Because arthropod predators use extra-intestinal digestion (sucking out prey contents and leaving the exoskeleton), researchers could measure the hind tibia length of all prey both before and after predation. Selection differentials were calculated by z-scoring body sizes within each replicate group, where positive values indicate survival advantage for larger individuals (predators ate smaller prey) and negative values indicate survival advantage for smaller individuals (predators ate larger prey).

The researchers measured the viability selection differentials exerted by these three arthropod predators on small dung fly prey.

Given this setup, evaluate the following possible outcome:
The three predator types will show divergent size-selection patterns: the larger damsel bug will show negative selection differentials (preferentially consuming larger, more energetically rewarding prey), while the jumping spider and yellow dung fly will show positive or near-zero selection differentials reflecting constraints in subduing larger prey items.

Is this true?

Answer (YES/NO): NO